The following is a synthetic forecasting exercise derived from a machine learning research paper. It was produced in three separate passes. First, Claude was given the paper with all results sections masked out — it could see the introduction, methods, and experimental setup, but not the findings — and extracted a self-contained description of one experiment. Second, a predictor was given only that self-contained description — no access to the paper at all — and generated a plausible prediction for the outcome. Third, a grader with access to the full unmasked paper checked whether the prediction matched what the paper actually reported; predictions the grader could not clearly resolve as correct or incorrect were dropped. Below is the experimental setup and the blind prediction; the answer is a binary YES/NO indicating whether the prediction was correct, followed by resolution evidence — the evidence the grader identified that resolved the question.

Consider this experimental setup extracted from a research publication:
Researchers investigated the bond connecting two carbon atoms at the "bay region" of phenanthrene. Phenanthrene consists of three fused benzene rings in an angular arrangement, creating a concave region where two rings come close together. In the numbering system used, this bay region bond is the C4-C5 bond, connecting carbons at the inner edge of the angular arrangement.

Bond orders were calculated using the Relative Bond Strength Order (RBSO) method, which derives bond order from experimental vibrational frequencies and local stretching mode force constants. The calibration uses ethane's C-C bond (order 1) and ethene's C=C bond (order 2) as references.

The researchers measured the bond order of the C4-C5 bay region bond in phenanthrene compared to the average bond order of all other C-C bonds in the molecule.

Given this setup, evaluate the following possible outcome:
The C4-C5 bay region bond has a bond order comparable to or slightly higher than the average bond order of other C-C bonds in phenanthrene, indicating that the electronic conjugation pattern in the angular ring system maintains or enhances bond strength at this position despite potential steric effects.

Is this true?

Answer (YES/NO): NO